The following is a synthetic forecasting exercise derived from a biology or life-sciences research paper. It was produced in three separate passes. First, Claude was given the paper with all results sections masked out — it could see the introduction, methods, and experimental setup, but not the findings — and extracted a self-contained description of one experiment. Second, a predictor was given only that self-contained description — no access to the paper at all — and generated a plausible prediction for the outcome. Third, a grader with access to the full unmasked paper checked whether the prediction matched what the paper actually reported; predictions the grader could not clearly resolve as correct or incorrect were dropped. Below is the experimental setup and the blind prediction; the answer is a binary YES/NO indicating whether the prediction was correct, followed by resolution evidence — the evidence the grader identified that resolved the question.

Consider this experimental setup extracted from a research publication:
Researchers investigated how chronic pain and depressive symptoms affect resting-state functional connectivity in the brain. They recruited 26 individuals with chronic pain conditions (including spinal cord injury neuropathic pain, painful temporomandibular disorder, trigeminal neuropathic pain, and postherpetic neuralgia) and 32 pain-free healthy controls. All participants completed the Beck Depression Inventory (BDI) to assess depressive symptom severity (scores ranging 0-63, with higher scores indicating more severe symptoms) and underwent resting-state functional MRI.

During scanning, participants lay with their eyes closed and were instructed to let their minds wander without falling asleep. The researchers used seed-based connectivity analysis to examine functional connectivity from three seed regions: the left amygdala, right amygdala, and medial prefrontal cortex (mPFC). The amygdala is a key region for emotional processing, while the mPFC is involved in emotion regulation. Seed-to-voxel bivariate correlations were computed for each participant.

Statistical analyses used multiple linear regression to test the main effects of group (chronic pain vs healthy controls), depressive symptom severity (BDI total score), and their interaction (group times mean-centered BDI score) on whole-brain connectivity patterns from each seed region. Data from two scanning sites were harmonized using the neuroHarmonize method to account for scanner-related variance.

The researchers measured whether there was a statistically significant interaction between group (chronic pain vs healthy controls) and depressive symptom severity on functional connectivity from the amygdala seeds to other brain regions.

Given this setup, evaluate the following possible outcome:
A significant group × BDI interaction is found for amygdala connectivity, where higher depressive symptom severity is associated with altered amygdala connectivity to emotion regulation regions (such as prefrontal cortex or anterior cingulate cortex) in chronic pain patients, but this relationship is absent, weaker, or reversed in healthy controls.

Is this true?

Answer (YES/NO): YES